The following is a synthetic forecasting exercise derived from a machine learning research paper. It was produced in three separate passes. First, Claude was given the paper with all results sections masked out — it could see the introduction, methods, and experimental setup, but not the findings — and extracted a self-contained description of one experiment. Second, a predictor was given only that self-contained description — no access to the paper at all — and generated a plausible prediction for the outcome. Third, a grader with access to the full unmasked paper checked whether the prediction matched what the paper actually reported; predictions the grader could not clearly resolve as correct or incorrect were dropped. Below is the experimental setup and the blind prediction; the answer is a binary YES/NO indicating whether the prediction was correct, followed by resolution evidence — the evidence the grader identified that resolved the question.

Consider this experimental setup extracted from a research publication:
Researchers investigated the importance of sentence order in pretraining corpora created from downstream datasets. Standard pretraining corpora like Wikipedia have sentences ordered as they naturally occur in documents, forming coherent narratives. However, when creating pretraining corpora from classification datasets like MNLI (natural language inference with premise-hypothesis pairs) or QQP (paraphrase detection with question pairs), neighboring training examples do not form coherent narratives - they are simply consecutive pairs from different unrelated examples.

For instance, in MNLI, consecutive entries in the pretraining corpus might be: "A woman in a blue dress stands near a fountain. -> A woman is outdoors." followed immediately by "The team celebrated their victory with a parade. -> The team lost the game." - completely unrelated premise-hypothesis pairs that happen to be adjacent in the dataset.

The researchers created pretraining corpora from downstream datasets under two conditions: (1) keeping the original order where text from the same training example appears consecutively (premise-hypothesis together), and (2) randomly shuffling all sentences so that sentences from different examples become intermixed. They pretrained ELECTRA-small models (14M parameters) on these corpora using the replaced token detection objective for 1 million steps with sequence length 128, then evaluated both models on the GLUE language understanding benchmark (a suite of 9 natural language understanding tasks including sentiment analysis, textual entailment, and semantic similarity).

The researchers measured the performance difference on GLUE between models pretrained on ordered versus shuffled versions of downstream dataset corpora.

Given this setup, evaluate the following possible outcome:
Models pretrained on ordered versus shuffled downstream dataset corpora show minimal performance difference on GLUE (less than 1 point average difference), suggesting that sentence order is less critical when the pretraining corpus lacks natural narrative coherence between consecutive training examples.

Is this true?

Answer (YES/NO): NO